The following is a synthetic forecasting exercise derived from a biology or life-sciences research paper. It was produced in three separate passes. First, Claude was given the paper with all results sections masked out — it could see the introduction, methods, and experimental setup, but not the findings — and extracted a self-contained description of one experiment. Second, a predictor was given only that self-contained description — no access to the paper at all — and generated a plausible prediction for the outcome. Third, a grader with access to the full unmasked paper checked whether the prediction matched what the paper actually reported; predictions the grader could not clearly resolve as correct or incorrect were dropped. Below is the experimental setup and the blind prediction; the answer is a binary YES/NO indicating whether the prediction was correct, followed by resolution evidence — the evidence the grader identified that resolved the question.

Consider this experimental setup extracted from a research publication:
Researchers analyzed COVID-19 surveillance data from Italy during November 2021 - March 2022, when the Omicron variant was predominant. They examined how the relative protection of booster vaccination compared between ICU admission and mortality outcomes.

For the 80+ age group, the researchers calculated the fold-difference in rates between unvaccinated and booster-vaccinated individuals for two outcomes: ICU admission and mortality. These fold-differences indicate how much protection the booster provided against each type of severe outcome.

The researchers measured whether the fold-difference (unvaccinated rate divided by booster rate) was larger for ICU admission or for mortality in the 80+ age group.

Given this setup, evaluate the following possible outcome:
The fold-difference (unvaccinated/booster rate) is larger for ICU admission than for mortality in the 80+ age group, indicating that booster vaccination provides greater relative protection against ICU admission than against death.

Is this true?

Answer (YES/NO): NO